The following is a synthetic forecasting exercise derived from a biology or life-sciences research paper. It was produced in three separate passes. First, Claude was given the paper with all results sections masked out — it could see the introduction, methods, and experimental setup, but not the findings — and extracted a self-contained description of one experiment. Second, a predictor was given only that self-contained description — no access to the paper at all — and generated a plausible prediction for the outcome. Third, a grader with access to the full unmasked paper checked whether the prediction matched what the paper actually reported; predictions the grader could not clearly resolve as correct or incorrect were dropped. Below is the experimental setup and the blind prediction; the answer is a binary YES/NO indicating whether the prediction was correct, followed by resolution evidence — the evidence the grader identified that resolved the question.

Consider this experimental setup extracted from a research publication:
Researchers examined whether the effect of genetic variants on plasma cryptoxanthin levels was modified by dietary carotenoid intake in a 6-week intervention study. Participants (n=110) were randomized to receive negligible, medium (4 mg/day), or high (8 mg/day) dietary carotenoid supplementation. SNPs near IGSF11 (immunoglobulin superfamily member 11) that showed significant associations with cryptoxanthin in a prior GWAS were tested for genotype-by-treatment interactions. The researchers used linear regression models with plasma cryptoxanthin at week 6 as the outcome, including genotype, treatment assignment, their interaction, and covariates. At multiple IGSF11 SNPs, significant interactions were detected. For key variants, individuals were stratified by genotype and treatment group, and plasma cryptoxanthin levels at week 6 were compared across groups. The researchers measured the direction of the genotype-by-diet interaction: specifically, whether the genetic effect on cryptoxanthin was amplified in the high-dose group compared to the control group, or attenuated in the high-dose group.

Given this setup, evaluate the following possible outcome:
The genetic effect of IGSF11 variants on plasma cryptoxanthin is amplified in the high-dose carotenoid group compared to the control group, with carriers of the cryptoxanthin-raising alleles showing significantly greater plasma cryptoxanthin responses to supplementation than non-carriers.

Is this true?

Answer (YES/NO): NO